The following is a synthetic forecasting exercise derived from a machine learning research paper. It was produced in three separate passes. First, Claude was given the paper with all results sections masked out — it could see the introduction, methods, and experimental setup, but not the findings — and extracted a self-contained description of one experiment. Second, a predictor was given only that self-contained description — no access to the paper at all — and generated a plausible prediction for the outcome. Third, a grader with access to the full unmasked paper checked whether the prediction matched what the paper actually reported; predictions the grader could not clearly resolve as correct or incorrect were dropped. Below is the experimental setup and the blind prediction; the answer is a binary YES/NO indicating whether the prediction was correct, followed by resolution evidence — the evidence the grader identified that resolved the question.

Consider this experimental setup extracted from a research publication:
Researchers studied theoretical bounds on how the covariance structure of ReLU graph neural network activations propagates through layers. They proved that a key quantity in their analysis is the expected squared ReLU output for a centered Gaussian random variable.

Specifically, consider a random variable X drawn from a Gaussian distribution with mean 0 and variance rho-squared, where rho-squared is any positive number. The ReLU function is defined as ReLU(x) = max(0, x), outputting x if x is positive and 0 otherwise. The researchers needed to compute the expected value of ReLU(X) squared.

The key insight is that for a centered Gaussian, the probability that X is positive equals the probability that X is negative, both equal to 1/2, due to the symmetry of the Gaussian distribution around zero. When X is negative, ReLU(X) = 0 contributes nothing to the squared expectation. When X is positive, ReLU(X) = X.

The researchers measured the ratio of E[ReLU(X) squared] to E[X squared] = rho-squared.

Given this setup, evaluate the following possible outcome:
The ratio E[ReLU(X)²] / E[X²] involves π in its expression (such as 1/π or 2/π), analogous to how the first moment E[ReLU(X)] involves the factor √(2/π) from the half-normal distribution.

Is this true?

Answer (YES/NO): NO